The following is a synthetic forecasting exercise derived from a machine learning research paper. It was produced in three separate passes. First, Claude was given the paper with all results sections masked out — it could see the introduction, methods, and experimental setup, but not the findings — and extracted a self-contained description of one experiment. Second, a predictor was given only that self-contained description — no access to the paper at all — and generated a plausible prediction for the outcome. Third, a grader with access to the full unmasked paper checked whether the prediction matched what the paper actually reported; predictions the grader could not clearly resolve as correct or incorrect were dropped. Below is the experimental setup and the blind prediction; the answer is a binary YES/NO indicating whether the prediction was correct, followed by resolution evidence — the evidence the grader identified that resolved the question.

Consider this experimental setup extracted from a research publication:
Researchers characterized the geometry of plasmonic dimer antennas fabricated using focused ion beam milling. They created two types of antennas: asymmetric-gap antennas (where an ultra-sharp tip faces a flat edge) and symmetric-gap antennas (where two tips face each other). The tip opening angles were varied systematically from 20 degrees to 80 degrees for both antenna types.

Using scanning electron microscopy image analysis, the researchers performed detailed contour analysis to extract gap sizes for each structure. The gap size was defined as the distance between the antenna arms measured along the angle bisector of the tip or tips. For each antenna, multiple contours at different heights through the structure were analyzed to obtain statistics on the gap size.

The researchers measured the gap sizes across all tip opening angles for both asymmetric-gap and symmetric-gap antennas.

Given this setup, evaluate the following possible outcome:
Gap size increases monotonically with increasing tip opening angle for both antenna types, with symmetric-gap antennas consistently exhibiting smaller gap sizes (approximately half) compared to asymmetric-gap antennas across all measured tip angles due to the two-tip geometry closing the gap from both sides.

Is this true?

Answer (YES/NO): NO